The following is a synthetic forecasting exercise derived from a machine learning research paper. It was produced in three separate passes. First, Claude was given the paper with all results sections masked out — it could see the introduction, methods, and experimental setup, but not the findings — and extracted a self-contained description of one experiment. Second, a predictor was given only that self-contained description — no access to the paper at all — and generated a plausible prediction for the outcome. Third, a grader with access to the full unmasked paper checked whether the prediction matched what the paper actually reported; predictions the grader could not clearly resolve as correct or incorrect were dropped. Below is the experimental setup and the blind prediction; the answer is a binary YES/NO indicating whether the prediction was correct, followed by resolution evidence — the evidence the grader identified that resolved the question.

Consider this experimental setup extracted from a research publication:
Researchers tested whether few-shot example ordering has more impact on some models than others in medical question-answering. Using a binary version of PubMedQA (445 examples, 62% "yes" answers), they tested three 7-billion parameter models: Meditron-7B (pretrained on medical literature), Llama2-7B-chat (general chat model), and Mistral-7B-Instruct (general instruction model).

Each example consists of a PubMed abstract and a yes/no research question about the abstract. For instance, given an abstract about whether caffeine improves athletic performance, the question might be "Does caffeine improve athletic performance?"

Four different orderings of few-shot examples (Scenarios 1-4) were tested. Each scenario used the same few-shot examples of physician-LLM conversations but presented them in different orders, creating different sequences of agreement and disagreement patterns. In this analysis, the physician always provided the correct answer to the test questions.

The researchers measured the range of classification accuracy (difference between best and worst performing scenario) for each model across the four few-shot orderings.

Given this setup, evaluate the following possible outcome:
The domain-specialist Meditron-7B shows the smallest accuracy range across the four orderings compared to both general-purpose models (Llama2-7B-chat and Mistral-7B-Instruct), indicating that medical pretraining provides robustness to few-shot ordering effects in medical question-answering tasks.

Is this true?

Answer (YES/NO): NO